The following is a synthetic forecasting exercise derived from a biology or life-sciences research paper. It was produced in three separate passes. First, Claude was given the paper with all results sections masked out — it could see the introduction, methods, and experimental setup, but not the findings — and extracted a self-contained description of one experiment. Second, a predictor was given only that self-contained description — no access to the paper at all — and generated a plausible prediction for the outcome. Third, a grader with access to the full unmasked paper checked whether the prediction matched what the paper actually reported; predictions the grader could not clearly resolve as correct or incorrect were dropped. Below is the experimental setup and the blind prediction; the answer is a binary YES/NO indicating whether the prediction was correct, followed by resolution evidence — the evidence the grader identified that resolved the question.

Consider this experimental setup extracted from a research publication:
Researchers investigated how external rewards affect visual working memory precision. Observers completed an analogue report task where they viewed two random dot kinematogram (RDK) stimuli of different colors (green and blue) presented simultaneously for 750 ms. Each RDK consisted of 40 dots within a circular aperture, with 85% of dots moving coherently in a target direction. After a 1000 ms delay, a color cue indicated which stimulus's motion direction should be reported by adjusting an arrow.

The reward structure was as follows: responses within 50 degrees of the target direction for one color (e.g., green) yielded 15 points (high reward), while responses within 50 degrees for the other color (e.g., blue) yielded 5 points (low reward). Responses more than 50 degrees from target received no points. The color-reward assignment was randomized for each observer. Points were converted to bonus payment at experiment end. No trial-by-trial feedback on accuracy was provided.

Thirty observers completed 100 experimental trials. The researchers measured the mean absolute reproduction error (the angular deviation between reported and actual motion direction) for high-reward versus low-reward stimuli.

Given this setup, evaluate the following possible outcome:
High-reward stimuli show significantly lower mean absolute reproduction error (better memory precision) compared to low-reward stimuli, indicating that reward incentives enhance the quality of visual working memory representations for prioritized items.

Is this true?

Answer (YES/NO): YES